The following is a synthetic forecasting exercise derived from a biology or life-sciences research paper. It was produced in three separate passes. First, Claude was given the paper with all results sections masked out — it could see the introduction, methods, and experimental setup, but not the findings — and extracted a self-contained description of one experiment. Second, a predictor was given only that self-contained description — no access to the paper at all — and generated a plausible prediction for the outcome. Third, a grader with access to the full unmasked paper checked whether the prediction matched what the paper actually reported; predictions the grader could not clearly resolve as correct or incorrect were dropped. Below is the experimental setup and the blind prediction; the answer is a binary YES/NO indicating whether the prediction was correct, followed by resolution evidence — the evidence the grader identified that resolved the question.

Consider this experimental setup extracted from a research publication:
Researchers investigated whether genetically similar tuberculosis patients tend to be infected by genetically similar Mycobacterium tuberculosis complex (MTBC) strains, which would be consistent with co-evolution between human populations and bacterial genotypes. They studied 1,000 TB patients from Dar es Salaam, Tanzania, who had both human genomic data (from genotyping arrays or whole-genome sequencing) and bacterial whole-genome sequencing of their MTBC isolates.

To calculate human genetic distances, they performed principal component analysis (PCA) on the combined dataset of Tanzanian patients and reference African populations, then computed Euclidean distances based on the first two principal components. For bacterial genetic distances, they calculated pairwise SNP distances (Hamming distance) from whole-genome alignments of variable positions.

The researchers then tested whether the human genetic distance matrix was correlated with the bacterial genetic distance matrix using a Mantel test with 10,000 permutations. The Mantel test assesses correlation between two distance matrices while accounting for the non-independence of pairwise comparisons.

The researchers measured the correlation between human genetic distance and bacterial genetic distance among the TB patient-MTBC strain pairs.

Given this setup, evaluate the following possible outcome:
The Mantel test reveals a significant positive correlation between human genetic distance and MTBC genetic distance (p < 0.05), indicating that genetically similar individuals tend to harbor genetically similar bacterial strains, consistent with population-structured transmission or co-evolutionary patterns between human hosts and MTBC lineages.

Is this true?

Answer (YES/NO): NO